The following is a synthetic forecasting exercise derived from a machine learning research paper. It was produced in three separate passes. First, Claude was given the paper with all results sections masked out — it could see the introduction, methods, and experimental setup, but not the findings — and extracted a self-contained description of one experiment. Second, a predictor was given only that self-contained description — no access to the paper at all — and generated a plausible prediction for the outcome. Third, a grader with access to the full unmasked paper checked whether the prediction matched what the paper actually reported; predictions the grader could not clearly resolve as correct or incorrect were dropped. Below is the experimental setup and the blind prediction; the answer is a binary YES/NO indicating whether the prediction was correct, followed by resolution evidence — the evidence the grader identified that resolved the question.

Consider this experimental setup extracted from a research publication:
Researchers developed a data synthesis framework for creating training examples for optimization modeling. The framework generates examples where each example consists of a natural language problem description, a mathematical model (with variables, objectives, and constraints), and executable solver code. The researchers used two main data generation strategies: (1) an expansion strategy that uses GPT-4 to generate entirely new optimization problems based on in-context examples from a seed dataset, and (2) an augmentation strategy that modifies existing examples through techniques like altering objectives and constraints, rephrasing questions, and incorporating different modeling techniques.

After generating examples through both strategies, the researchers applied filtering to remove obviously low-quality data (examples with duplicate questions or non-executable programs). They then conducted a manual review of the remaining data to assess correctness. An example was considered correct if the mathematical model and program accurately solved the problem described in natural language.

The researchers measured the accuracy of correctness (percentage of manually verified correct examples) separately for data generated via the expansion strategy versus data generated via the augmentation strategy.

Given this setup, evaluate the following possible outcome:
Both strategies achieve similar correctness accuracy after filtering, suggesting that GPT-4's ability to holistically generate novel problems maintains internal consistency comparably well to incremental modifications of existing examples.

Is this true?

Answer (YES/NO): NO